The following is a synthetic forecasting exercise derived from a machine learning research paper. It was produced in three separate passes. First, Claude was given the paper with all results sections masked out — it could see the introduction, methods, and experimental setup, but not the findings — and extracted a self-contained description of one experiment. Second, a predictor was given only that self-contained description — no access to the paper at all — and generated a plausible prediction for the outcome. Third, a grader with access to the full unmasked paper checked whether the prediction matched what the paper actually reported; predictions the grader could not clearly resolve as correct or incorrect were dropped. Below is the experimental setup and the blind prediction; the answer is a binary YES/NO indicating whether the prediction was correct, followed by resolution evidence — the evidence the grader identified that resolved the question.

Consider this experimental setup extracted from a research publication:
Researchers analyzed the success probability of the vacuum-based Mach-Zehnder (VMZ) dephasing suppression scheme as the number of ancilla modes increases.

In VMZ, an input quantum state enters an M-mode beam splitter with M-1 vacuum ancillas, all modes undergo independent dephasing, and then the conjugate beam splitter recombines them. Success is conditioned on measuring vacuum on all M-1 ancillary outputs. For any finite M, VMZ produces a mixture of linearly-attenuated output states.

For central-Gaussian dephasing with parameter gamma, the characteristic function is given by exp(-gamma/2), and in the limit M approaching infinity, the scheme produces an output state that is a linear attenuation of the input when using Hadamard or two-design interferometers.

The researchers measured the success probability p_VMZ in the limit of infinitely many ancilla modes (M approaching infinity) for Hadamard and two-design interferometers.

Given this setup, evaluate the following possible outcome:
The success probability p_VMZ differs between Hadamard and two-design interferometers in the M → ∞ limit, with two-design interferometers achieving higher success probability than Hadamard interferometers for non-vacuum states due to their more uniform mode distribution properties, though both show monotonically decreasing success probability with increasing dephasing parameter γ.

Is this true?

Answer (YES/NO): NO